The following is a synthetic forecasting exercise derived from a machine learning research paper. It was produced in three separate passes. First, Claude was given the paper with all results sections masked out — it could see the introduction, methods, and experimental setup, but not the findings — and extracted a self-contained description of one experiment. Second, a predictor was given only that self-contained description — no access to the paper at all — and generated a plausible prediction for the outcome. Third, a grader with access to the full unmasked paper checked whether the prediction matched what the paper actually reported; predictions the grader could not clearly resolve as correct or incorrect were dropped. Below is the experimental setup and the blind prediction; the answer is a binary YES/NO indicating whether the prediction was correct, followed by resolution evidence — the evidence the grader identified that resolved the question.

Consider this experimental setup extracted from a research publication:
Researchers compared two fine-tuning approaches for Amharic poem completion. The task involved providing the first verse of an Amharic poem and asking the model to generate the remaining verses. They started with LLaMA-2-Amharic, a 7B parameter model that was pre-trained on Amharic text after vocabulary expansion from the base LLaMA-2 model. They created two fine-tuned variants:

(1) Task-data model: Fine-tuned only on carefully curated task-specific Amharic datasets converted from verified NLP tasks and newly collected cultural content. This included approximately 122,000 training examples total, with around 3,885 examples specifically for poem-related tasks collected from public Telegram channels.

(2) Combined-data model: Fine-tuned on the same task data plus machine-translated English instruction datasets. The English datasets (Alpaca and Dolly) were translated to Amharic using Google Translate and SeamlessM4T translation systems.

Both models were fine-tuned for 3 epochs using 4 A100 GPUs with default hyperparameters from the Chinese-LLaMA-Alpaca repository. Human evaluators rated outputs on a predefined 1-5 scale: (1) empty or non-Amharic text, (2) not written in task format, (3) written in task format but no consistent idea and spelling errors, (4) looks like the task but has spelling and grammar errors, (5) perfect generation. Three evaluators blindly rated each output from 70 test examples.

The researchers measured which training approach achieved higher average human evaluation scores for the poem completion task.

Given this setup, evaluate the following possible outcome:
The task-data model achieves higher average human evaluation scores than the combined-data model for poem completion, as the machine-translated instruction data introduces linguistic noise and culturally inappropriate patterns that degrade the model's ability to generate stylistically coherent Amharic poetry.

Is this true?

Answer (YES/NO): NO